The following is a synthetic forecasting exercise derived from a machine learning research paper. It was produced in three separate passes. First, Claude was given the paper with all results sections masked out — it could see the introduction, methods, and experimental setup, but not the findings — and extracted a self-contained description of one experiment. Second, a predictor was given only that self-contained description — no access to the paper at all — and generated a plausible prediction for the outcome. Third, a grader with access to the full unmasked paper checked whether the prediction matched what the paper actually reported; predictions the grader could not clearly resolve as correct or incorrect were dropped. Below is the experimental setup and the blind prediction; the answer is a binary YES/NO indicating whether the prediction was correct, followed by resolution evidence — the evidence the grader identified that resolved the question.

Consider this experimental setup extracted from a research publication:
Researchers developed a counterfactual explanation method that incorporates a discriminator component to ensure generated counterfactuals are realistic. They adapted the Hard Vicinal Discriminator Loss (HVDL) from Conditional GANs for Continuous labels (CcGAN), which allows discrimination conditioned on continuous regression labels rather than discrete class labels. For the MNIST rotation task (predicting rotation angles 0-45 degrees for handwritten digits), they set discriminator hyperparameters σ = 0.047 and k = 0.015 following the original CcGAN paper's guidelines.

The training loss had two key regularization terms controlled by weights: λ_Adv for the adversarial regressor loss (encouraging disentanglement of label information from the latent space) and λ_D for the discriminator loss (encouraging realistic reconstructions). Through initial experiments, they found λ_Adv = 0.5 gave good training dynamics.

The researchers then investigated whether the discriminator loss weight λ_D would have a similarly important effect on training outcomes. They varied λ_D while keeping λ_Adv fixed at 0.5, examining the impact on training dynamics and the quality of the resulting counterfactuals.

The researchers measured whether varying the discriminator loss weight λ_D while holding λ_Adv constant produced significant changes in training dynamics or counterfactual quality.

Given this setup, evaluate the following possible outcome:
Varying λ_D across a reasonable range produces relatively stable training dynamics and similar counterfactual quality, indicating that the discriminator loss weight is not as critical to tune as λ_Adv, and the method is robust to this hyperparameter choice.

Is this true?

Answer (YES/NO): YES